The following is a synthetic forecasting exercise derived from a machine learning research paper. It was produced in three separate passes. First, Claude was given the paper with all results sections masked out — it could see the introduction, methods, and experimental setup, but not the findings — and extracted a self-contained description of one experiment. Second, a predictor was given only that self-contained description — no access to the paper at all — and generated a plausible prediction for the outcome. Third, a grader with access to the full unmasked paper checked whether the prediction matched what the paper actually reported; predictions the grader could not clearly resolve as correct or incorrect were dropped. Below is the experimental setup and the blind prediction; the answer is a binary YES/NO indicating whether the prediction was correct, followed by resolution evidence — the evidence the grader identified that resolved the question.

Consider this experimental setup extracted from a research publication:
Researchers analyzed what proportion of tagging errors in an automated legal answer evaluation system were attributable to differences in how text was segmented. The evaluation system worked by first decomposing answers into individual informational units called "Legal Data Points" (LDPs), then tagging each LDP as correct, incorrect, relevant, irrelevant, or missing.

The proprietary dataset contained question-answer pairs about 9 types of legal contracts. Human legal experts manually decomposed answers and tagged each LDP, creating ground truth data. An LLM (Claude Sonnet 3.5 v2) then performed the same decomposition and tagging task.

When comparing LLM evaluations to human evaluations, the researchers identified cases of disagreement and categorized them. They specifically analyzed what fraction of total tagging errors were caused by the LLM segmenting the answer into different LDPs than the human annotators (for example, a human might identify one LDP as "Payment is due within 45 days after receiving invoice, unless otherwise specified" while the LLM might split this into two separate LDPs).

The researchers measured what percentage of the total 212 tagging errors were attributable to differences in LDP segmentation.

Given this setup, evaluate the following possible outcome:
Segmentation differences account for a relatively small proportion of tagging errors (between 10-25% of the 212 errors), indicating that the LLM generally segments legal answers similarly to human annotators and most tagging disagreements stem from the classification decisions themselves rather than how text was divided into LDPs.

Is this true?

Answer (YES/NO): YES